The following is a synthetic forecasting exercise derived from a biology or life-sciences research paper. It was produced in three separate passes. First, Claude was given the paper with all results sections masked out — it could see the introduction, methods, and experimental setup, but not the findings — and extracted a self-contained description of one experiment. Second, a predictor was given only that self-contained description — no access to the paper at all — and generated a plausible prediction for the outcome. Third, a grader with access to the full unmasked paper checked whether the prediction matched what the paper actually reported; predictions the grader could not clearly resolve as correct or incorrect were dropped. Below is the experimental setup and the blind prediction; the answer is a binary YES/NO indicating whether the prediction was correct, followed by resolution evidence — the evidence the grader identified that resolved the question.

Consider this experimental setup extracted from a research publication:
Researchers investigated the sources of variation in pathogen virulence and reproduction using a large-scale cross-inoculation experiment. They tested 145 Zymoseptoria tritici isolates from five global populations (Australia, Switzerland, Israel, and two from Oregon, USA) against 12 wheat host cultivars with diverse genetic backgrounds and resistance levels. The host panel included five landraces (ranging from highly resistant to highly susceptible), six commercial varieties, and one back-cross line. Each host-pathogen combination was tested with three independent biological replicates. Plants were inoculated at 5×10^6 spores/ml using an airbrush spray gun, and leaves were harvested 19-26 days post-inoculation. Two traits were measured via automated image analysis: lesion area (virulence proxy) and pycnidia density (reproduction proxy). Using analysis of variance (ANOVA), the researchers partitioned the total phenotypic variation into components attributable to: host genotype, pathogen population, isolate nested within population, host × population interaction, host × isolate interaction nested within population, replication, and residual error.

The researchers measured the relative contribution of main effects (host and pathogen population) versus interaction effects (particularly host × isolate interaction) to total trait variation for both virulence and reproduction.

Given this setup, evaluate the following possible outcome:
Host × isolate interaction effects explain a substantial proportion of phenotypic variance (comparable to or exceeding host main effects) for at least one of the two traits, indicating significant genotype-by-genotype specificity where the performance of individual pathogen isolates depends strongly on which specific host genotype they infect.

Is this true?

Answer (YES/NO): NO